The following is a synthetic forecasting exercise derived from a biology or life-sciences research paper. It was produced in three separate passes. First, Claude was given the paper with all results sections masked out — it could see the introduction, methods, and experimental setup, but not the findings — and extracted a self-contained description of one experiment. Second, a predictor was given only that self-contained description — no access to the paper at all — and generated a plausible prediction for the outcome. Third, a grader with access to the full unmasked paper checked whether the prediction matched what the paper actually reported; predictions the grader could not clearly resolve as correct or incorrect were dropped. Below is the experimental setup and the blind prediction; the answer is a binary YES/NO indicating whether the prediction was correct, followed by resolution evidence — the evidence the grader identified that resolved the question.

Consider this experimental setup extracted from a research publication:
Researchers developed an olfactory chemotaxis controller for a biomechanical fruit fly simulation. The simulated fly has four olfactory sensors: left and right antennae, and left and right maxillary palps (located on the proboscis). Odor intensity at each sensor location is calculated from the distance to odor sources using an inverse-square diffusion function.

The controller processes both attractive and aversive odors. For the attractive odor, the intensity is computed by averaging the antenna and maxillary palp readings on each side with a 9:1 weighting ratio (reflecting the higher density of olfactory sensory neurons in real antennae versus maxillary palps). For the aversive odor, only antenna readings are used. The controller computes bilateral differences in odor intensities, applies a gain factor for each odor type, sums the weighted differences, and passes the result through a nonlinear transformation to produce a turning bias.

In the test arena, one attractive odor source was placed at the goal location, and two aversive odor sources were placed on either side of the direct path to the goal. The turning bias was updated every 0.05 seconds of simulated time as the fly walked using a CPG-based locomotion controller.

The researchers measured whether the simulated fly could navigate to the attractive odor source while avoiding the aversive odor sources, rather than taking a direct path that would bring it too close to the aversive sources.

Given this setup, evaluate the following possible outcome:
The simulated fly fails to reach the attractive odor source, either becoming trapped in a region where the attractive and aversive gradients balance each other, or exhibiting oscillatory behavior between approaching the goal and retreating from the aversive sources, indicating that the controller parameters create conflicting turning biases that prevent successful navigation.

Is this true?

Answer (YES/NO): NO